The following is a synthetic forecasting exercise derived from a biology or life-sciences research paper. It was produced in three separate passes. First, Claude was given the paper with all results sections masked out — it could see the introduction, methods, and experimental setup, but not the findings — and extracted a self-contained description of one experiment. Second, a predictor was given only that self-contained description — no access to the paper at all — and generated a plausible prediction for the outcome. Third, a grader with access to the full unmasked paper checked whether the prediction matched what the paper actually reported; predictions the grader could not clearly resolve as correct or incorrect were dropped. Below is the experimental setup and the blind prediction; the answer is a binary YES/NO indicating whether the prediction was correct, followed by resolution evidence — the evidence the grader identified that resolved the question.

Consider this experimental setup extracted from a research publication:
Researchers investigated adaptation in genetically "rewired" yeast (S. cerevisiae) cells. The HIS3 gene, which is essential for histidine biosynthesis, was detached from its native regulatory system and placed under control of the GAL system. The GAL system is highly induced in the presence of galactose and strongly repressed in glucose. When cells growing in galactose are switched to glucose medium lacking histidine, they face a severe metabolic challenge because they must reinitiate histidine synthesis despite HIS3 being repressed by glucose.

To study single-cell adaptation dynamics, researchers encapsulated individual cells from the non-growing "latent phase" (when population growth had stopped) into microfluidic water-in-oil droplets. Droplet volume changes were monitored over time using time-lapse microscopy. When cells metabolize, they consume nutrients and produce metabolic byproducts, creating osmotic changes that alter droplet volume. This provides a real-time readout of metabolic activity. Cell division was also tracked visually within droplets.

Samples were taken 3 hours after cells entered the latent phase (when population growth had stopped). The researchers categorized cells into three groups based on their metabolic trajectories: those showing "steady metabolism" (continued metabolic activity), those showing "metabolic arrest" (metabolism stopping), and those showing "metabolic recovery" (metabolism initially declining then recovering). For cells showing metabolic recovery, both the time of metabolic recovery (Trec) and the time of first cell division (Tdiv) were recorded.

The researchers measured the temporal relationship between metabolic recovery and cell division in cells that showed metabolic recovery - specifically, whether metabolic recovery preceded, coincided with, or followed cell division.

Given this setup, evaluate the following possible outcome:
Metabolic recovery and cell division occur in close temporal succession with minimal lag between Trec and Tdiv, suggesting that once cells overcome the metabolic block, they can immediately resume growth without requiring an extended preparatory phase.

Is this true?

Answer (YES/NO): YES